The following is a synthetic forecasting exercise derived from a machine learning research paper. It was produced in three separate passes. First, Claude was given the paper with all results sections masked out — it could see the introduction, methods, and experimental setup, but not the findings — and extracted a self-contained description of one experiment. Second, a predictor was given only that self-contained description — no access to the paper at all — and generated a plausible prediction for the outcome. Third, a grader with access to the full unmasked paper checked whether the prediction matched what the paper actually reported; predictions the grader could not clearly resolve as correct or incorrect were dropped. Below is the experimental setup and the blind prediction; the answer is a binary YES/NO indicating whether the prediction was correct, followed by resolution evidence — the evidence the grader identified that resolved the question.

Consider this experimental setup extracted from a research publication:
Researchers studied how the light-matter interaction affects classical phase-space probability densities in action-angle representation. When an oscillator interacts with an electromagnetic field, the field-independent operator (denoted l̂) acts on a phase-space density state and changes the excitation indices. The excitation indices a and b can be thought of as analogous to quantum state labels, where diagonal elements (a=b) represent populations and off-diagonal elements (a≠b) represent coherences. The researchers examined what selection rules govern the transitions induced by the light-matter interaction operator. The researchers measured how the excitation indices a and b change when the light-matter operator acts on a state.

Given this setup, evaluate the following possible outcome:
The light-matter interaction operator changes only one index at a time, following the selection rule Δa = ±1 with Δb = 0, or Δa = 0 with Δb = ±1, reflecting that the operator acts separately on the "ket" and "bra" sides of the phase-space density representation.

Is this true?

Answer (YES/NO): YES